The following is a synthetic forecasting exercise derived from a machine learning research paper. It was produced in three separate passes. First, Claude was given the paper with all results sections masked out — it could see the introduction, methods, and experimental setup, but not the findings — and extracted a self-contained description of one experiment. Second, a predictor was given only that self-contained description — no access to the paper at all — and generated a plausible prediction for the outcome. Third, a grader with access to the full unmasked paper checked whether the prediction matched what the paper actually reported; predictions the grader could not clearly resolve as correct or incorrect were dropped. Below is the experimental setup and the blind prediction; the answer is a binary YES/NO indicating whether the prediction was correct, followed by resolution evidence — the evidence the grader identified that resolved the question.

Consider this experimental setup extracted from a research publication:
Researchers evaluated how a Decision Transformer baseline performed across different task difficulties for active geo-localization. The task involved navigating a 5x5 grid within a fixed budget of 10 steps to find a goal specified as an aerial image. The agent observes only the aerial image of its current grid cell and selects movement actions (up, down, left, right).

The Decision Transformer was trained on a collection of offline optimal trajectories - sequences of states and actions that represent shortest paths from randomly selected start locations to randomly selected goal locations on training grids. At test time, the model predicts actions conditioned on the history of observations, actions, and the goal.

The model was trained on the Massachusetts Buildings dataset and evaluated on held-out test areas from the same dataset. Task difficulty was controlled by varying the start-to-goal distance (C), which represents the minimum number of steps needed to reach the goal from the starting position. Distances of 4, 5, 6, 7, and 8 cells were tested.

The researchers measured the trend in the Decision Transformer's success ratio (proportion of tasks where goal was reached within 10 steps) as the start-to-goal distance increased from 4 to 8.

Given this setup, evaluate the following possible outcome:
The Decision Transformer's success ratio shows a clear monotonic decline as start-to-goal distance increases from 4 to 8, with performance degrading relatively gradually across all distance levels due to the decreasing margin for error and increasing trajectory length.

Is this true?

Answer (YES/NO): NO